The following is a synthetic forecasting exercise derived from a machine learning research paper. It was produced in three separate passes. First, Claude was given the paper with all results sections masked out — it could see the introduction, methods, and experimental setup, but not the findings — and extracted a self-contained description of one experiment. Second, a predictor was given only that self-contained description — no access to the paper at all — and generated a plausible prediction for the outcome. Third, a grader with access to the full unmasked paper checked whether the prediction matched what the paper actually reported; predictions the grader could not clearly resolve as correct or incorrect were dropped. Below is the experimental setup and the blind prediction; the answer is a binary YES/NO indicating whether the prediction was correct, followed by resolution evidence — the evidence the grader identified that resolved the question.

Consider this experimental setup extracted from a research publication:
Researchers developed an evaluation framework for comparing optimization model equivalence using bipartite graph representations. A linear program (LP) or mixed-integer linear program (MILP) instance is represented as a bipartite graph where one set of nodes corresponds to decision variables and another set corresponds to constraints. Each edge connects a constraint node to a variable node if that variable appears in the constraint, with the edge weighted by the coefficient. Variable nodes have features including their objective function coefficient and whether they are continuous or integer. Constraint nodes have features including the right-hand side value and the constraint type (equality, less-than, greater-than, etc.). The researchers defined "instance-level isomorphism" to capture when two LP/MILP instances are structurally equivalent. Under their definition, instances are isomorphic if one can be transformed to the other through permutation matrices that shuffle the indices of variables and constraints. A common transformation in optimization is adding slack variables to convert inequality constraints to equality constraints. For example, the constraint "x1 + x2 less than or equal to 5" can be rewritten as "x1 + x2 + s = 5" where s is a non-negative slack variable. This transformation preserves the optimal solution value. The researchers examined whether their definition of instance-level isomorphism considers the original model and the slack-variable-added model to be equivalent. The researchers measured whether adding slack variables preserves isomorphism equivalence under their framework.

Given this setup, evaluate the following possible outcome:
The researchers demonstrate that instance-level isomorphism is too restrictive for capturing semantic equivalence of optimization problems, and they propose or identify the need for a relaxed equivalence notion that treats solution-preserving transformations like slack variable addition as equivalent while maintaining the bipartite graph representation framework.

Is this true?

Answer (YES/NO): NO